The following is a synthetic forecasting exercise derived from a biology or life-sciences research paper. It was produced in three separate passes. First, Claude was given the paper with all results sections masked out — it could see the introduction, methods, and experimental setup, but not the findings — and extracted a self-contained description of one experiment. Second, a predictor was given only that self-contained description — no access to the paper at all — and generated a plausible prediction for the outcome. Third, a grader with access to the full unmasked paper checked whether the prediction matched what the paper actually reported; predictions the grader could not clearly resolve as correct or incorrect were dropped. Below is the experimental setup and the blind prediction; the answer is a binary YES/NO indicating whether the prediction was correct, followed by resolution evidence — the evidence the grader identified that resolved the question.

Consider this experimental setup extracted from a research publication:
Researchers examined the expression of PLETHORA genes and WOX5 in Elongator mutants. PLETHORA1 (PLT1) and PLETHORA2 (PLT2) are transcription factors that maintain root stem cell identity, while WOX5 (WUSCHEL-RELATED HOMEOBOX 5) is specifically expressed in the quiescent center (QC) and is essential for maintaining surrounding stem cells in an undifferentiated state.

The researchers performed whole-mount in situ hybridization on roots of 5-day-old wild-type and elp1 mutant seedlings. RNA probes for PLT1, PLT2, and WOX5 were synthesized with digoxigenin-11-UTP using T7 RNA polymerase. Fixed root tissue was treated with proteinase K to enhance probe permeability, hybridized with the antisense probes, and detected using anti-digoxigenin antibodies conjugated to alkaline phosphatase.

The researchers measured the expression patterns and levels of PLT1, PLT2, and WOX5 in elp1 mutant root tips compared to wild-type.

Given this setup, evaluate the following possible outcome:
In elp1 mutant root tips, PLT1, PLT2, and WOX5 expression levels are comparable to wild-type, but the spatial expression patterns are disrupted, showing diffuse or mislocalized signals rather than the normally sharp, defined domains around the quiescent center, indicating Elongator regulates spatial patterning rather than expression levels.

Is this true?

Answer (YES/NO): NO